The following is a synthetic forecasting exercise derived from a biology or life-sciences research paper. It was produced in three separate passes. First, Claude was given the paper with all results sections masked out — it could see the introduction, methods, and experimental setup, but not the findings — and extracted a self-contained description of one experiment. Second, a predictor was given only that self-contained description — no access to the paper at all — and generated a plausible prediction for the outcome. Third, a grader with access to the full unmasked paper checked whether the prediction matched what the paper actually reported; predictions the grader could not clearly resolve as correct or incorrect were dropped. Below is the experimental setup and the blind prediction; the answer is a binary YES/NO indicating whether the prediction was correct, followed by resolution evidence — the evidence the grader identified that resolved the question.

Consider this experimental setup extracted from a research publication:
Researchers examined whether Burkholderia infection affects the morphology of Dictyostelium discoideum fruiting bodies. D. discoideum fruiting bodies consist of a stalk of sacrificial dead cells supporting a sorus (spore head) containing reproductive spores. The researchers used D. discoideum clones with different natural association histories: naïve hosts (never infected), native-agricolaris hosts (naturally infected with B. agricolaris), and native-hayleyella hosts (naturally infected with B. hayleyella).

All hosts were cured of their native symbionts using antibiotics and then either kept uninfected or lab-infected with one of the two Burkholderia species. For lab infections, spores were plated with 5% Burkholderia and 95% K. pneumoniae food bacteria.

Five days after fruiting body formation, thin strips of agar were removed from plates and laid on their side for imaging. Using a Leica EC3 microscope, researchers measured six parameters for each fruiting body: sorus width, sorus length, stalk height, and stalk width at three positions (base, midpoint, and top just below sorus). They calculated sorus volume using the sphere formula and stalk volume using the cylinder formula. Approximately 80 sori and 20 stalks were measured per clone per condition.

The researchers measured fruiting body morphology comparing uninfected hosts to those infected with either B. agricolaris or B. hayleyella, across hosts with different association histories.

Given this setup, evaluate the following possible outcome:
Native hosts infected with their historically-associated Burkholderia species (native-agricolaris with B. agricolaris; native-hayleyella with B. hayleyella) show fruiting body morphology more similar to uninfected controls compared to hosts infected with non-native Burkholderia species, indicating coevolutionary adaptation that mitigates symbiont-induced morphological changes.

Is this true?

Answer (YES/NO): NO